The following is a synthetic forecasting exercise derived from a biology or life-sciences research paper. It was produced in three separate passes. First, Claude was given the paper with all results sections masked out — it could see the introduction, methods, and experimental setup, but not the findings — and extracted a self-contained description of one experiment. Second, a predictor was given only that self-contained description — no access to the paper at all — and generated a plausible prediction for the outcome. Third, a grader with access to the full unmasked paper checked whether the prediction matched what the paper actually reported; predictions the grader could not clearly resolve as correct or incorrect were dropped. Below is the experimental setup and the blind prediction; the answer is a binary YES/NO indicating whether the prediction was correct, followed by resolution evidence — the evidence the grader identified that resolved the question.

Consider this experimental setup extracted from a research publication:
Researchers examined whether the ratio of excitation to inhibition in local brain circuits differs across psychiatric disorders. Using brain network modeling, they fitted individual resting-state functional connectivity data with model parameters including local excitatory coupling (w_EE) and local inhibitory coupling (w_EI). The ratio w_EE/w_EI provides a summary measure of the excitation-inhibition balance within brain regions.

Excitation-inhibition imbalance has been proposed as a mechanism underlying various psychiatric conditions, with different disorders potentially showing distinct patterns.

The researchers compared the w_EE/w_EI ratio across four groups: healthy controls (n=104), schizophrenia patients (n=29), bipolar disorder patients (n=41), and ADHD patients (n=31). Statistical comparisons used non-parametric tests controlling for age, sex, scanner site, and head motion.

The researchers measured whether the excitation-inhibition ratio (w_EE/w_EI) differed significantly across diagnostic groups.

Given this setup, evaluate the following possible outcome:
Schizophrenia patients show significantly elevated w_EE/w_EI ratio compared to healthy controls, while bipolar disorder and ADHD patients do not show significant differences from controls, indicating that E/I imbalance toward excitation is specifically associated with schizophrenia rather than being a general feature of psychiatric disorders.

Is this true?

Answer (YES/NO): NO